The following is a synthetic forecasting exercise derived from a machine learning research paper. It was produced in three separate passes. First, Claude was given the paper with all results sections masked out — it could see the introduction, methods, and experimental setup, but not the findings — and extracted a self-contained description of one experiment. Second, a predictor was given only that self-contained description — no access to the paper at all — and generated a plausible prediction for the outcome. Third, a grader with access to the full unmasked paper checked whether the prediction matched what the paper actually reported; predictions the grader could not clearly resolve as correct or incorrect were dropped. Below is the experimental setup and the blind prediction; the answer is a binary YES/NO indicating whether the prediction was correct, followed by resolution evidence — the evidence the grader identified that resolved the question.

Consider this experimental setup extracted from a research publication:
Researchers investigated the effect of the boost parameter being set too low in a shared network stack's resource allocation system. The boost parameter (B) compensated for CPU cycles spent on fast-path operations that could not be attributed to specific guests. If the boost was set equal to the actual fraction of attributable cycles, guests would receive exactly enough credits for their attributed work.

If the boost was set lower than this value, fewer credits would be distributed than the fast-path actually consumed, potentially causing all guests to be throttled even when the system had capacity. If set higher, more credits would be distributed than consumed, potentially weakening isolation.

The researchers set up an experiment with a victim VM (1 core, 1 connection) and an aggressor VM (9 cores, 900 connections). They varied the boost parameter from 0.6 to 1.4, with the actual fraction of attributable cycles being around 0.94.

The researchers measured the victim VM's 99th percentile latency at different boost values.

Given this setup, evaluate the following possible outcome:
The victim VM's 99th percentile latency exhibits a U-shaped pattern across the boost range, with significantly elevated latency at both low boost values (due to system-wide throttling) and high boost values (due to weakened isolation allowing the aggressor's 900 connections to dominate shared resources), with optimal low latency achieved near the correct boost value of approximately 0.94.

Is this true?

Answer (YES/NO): NO